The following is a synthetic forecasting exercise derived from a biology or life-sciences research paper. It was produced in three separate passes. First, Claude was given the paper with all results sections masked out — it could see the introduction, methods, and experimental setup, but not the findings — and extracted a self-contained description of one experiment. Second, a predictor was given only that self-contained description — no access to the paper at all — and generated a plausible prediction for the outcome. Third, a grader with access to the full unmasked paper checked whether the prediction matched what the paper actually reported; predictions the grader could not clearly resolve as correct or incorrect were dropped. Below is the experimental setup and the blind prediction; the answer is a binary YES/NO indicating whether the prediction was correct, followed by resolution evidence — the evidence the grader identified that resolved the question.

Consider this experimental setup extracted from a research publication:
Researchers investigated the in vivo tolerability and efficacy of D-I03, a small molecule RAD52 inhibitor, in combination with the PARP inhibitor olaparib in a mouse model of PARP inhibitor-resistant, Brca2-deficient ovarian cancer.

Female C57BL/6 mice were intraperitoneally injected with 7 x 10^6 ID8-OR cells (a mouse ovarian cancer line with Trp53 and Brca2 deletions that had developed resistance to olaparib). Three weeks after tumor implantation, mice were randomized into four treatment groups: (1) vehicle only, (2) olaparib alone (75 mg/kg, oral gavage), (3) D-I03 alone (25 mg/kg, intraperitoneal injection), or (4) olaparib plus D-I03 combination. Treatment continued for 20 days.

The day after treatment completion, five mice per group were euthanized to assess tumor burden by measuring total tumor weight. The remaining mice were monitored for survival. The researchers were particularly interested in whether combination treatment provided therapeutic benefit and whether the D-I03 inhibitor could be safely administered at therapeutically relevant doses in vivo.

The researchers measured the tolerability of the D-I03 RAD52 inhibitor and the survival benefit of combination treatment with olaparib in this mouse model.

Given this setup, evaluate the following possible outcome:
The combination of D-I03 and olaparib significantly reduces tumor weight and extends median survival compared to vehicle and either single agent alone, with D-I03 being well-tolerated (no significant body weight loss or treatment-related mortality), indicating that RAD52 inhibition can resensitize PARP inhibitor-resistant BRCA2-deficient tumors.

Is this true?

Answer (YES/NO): NO